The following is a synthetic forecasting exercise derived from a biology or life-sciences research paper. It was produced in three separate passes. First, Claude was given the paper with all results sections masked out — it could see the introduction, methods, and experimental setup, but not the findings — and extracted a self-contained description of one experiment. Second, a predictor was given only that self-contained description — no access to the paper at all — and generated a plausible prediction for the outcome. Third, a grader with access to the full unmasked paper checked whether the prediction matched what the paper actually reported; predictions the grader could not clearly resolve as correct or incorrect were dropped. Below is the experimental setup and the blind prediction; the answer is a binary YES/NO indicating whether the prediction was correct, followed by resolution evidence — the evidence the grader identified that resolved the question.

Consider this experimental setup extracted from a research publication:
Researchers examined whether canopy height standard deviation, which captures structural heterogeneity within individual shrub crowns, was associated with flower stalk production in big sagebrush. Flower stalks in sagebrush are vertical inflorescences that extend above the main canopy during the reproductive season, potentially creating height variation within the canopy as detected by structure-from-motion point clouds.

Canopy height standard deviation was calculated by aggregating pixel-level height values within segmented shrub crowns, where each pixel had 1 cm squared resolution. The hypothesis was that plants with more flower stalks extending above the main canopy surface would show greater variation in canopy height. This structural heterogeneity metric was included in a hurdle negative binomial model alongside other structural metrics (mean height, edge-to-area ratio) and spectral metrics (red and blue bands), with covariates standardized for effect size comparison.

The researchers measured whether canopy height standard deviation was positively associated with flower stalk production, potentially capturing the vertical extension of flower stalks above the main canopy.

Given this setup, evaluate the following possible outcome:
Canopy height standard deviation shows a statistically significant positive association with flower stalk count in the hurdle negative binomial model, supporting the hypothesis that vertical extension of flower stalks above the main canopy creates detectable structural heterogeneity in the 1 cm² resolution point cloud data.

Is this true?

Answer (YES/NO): NO